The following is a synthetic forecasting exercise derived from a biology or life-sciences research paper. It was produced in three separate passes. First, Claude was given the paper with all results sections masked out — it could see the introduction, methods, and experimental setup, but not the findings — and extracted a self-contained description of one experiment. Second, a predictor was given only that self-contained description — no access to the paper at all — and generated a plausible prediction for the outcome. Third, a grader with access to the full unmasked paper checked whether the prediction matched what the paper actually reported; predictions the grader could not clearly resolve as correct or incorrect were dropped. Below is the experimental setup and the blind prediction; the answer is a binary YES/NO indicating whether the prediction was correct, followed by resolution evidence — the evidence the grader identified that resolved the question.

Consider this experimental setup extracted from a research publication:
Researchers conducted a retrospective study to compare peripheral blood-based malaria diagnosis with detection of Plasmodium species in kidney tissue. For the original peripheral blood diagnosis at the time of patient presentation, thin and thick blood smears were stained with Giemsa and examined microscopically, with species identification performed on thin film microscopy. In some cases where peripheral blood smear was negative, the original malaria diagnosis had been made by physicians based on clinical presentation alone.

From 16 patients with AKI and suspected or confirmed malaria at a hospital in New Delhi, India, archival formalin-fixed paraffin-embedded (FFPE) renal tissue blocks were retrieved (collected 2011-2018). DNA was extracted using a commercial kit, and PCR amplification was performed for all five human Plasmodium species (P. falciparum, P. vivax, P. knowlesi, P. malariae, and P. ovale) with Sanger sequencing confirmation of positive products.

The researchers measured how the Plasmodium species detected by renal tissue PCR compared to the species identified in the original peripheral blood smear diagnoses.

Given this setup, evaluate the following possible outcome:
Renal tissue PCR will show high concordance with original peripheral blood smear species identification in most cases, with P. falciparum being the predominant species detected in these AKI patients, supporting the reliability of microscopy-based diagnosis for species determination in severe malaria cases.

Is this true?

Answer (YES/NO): NO